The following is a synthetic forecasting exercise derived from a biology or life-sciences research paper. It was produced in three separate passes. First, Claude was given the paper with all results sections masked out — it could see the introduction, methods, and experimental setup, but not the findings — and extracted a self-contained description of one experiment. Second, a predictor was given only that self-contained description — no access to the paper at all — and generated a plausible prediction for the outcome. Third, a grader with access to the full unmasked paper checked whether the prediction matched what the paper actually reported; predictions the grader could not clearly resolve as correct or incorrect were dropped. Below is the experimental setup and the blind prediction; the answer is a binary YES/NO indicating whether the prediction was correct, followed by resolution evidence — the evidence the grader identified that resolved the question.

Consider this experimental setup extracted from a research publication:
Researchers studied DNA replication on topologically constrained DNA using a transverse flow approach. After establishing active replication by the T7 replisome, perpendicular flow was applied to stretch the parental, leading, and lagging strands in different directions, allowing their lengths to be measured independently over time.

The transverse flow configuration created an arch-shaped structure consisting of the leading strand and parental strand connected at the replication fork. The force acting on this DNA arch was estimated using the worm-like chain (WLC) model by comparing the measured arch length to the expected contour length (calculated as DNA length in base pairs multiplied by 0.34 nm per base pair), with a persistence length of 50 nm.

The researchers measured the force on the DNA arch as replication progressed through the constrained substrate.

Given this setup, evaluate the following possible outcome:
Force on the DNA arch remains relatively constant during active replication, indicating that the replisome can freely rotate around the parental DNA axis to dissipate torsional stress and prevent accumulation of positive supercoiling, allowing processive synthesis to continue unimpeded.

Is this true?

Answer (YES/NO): NO